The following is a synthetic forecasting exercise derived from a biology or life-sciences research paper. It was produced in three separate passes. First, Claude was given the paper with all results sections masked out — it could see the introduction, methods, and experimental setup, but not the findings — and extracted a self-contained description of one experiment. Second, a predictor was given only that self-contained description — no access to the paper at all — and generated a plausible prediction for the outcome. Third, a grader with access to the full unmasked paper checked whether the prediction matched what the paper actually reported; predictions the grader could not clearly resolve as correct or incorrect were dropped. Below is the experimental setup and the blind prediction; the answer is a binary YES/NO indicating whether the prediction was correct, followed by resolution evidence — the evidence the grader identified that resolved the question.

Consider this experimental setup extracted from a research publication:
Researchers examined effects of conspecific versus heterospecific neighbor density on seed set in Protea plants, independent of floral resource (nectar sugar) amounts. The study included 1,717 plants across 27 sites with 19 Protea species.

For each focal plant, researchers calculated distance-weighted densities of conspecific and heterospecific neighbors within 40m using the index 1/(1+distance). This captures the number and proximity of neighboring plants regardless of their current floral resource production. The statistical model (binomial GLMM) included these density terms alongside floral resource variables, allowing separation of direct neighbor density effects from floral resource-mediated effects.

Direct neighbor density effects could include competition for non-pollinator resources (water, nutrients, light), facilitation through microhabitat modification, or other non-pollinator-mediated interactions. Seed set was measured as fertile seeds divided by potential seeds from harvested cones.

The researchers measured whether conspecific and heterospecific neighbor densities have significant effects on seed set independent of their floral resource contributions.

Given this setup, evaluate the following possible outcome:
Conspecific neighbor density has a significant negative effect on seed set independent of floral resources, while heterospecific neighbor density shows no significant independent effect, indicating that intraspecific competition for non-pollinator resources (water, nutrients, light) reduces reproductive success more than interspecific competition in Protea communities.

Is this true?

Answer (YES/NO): NO